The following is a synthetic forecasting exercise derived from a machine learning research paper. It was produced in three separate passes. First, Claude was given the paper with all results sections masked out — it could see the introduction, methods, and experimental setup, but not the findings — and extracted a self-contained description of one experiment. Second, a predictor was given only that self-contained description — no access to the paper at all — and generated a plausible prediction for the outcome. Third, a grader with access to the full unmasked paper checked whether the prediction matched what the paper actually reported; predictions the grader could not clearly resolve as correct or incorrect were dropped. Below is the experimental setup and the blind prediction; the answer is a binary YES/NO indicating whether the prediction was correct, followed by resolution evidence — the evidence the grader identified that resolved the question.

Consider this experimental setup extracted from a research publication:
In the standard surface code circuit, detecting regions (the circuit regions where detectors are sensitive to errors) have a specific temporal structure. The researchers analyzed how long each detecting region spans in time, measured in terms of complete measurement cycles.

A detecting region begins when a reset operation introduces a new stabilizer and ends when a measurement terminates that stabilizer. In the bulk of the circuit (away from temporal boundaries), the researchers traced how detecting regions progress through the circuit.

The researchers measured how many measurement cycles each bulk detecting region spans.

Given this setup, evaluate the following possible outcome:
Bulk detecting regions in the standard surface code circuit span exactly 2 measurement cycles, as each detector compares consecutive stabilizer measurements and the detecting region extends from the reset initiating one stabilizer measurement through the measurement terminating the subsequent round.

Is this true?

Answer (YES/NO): YES